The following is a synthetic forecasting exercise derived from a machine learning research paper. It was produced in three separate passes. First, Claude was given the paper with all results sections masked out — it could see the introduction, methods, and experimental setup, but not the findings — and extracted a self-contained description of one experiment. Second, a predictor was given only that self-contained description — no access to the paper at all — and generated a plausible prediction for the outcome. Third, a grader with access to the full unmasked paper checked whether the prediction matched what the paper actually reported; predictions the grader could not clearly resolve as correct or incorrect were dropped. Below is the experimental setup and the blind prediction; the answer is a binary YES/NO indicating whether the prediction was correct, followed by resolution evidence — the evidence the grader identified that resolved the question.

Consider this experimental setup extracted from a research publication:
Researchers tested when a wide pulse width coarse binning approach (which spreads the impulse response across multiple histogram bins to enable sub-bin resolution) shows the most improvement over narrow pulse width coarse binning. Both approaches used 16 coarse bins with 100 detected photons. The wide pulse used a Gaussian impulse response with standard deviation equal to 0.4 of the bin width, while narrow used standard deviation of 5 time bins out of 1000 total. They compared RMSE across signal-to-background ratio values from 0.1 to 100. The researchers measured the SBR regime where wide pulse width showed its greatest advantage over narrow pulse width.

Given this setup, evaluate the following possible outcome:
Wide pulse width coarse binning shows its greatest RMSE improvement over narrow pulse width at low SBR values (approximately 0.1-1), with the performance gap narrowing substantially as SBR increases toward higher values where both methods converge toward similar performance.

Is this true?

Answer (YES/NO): NO